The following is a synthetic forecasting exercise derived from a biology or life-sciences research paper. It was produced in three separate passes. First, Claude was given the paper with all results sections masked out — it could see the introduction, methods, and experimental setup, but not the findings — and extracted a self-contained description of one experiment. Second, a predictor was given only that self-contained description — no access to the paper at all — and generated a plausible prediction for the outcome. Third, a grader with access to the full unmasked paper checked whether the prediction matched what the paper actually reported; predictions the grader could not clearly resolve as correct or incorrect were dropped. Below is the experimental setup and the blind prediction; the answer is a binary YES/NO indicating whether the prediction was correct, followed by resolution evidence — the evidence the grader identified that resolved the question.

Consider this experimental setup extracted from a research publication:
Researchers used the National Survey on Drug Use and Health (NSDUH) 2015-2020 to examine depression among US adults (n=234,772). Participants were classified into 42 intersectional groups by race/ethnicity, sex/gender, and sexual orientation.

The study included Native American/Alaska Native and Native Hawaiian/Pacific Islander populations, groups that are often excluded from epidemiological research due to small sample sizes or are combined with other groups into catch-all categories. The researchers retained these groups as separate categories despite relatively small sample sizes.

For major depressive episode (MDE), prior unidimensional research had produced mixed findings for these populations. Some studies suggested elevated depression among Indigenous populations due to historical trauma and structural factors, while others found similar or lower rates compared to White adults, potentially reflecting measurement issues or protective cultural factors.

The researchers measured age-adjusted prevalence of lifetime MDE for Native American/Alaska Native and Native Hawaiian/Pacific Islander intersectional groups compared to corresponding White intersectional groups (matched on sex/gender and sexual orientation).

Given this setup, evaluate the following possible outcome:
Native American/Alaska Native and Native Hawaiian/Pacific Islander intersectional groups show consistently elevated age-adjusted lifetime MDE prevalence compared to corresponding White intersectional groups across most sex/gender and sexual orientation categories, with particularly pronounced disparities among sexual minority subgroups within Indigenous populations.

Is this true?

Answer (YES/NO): NO